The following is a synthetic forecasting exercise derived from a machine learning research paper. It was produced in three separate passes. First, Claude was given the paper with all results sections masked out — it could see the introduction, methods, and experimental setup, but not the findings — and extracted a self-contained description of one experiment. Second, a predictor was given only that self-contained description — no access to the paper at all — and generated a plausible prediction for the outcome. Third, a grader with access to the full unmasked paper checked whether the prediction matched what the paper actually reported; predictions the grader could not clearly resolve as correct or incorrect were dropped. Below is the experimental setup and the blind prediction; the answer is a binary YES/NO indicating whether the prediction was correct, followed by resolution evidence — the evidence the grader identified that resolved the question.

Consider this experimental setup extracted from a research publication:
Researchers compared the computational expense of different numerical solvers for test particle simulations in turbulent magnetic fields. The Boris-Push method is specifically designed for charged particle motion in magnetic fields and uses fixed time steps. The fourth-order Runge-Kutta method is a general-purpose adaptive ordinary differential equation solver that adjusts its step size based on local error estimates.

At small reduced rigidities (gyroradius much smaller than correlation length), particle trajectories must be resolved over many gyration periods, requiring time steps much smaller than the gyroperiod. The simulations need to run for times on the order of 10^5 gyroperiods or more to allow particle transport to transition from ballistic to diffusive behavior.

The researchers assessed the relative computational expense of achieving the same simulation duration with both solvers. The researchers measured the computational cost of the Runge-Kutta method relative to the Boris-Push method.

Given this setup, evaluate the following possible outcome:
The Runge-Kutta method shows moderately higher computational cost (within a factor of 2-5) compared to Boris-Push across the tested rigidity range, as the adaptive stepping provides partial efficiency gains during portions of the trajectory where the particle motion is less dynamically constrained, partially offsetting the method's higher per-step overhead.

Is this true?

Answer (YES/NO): NO